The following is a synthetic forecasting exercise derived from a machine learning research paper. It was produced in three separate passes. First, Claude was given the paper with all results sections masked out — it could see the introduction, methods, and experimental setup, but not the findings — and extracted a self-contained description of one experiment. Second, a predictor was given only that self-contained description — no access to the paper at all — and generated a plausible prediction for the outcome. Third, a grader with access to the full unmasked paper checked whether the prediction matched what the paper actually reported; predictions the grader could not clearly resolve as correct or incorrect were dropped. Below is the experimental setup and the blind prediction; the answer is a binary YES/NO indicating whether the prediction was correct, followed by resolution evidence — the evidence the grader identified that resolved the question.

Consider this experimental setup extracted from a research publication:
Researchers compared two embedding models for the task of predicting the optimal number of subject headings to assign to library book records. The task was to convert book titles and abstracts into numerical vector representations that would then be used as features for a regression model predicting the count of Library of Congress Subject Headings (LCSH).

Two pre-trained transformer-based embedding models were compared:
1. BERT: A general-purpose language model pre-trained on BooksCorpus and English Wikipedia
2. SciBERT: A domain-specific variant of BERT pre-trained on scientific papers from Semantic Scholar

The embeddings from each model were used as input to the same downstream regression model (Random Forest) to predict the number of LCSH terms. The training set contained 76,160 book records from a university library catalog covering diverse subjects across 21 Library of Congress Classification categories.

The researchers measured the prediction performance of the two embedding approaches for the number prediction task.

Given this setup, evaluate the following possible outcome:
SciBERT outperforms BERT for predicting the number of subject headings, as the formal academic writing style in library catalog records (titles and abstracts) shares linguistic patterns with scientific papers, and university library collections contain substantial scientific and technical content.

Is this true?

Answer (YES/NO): NO